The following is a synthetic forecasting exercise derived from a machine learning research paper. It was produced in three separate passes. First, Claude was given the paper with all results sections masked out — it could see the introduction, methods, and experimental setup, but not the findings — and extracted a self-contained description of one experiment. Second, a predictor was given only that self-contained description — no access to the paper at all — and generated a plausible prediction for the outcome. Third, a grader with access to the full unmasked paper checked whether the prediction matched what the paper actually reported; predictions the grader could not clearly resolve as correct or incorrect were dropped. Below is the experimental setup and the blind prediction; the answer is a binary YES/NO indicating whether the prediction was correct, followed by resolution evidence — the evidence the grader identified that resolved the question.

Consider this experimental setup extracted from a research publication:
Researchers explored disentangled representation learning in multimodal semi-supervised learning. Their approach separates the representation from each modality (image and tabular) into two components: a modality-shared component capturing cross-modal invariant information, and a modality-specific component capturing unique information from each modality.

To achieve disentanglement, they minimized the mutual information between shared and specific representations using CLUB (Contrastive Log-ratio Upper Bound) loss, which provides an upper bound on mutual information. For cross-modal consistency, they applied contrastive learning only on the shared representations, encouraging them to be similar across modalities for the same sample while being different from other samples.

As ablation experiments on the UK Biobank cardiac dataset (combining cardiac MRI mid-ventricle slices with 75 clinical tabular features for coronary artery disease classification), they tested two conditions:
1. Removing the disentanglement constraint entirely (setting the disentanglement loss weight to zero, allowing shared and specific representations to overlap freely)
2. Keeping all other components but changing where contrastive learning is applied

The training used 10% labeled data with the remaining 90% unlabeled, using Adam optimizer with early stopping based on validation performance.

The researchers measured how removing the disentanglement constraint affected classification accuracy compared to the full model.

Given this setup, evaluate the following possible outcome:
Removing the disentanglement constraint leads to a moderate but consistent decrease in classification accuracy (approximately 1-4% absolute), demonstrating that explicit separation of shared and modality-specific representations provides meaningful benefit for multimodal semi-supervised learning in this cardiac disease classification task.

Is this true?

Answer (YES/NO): NO